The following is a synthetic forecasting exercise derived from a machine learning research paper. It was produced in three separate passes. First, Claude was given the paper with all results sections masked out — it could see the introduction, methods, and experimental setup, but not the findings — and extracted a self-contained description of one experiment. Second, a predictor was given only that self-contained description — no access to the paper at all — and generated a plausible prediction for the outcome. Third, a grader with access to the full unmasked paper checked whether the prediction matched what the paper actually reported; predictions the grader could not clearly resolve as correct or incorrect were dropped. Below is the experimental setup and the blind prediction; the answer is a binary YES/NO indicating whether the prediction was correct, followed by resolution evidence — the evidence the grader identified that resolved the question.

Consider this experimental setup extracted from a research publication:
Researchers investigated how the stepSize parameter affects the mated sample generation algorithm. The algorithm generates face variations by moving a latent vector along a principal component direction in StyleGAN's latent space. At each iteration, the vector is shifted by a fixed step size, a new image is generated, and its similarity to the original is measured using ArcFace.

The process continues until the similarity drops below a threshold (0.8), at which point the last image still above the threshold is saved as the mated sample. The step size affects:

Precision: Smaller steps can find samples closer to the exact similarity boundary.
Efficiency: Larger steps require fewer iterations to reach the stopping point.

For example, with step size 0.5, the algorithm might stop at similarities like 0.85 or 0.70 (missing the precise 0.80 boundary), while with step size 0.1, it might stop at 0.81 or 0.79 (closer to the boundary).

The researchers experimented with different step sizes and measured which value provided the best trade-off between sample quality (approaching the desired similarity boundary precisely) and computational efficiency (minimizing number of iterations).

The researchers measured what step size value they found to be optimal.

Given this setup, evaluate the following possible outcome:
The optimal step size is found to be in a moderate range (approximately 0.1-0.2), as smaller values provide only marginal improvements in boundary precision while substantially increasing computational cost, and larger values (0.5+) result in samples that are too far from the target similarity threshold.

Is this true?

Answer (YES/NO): YES